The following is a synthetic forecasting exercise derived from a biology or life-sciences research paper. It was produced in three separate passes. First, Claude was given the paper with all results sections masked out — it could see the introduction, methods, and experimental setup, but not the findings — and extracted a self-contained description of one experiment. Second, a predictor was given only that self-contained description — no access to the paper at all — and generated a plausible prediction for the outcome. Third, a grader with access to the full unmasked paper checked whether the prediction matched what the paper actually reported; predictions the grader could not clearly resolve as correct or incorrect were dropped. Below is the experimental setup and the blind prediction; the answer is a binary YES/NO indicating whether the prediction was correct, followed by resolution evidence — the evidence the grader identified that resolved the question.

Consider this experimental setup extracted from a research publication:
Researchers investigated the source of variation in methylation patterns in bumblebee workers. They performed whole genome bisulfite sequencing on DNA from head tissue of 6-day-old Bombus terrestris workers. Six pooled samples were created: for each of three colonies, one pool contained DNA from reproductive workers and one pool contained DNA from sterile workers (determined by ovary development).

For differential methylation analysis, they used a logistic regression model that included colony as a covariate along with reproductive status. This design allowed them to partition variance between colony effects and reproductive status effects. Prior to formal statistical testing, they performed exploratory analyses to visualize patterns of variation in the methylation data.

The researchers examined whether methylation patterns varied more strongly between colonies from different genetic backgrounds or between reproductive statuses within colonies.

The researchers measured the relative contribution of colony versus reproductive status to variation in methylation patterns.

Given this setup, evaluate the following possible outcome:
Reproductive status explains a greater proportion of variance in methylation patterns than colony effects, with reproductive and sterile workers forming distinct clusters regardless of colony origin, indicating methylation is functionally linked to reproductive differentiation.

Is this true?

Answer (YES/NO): NO